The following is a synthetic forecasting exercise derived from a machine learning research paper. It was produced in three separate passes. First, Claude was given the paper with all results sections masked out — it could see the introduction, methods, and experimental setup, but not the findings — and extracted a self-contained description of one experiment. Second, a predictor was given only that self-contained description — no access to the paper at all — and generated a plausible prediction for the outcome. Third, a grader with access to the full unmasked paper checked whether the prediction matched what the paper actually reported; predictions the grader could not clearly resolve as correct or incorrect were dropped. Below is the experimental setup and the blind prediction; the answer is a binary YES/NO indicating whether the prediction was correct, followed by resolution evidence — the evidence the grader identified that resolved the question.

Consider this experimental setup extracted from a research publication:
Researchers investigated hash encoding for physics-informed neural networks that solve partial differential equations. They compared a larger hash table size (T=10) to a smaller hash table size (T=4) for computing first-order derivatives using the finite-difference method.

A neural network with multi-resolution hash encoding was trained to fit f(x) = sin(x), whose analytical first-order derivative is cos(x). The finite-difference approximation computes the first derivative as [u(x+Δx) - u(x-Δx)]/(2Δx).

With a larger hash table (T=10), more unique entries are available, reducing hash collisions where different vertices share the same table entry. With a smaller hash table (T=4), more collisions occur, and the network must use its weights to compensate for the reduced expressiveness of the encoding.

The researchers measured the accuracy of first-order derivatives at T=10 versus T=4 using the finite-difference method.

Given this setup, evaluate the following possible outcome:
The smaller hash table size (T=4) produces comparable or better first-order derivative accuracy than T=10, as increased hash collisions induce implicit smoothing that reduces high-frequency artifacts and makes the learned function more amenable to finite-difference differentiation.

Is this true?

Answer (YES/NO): NO